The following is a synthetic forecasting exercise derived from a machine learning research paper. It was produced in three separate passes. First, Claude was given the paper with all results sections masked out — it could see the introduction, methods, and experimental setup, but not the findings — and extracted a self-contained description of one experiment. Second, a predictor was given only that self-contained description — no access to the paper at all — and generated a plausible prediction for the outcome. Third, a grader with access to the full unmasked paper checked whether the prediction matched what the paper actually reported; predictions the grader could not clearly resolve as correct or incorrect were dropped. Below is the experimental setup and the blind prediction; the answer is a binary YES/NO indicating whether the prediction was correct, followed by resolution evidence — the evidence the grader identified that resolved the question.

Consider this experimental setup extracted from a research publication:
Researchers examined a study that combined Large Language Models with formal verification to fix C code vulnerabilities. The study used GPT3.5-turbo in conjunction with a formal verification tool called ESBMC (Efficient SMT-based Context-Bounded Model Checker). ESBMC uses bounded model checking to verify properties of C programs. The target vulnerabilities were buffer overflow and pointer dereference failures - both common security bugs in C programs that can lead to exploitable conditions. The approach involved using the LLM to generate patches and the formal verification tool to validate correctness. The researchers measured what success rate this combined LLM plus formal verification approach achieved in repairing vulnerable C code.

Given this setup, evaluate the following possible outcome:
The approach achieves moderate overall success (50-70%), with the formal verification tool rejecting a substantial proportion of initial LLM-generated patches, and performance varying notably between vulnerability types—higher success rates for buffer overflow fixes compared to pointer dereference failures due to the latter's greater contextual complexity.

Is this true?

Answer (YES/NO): NO